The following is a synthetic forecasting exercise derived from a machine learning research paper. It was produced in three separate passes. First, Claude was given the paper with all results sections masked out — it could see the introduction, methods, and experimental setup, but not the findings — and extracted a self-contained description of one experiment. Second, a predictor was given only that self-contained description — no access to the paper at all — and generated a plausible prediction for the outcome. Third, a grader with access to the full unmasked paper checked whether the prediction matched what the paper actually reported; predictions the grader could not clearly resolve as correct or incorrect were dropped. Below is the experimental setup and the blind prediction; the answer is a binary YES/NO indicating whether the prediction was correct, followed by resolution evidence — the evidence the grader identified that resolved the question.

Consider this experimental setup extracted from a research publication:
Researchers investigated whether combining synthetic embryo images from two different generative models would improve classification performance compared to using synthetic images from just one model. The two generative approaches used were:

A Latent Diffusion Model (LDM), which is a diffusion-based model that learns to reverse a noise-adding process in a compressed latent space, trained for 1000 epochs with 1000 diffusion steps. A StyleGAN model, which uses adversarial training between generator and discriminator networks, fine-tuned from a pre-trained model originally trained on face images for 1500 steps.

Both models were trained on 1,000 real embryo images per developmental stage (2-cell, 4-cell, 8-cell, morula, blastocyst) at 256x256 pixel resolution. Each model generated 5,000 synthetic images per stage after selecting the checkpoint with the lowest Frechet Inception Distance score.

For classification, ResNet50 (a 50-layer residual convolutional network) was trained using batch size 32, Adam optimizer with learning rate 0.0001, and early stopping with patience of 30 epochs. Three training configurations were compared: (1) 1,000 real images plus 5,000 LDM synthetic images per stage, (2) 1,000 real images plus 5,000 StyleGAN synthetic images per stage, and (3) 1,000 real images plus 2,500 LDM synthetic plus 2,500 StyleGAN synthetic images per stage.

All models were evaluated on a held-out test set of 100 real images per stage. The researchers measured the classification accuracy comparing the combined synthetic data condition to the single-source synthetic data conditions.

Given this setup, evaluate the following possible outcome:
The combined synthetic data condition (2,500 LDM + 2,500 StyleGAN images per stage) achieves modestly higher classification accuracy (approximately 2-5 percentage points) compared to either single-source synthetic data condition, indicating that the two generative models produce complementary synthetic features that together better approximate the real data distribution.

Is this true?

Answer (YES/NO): YES